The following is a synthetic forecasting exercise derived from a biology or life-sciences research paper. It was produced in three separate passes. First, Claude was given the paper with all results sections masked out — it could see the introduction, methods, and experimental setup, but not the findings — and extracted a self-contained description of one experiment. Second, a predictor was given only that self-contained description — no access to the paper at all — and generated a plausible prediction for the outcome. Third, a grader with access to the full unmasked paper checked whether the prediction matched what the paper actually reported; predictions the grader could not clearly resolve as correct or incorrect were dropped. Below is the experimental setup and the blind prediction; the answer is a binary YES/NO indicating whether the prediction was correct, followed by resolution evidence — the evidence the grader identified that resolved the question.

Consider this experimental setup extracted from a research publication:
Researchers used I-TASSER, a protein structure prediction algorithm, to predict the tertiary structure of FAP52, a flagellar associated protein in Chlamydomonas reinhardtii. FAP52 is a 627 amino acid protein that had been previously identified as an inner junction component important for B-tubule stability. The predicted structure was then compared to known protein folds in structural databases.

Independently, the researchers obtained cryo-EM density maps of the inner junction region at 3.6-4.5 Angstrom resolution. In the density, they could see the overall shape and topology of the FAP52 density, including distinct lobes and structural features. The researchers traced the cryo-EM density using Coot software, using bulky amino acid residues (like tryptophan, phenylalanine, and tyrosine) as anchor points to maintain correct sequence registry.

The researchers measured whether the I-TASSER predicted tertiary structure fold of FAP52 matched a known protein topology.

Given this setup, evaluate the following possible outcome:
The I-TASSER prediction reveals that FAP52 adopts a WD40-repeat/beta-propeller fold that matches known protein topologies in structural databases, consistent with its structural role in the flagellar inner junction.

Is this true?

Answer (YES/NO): YES